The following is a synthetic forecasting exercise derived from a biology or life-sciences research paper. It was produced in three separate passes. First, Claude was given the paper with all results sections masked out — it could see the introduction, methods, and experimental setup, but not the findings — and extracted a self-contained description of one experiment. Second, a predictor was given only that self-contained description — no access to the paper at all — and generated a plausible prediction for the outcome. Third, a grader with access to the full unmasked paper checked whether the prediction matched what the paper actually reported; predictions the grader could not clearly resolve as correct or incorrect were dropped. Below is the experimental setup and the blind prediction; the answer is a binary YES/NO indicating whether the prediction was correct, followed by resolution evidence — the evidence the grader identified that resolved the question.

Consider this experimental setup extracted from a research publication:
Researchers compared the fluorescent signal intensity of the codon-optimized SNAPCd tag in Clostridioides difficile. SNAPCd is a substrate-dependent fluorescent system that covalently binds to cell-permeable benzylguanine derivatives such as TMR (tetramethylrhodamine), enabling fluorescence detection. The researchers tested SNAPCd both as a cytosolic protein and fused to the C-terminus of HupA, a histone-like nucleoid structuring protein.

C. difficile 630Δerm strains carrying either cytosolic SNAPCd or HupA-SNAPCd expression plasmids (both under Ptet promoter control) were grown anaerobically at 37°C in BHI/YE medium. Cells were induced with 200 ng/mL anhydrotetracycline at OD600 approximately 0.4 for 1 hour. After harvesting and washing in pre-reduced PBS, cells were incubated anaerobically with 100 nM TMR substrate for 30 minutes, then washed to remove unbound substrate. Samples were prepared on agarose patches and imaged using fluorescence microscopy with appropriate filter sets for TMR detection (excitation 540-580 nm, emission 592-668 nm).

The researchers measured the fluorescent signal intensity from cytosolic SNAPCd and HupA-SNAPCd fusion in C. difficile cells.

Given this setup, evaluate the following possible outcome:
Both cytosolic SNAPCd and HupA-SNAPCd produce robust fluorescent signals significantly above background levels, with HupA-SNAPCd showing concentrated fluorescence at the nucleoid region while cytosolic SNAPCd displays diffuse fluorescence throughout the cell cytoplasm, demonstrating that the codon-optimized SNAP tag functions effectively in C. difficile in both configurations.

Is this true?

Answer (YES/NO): YES